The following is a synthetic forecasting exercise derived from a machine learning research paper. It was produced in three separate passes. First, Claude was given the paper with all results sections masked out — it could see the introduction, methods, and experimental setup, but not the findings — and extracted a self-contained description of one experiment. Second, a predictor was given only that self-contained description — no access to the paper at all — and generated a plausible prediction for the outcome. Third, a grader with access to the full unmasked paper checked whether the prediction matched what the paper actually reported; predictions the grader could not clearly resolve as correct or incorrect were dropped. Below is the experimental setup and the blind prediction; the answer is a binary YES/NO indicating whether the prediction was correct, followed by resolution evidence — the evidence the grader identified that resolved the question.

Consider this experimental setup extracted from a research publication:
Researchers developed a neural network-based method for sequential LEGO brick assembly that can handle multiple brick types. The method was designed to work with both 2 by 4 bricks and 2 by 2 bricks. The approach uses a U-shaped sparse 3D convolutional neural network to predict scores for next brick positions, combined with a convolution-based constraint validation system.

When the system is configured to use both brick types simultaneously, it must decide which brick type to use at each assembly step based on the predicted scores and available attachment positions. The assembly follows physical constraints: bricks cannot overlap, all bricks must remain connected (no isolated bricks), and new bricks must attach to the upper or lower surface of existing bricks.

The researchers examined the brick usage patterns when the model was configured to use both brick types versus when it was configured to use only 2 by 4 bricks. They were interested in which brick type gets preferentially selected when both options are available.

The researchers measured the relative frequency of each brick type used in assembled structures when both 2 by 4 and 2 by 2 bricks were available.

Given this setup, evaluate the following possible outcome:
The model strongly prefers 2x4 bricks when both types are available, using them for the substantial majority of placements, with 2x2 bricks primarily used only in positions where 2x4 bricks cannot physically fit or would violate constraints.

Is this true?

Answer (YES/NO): NO